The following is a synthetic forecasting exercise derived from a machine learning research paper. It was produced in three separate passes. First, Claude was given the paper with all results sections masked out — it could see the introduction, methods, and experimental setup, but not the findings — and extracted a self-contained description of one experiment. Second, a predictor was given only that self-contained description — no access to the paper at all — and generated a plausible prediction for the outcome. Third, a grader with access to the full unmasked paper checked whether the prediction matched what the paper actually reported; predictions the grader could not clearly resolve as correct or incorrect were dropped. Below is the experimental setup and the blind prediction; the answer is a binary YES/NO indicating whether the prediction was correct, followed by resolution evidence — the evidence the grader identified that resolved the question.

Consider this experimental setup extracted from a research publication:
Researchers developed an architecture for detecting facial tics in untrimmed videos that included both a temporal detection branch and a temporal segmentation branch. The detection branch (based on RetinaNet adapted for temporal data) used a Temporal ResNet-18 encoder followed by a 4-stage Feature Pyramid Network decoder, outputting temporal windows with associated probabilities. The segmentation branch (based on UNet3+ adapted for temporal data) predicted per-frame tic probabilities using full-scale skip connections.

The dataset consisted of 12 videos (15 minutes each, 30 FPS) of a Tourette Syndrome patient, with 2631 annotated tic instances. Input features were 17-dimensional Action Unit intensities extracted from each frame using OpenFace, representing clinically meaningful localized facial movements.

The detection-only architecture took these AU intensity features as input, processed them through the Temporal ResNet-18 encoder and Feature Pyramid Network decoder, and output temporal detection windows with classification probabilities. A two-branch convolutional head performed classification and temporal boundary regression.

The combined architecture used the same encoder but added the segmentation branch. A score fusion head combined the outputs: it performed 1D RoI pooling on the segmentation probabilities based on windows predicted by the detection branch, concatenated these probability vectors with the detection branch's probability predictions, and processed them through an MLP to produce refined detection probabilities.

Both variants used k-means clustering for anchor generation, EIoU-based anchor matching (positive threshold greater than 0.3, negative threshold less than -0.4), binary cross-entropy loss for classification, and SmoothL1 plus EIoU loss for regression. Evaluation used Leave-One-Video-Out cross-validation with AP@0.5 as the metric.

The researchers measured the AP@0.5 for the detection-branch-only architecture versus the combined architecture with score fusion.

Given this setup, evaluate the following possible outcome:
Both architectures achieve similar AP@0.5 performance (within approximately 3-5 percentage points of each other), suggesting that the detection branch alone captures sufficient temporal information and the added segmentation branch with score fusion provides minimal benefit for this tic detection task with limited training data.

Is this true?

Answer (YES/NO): NO